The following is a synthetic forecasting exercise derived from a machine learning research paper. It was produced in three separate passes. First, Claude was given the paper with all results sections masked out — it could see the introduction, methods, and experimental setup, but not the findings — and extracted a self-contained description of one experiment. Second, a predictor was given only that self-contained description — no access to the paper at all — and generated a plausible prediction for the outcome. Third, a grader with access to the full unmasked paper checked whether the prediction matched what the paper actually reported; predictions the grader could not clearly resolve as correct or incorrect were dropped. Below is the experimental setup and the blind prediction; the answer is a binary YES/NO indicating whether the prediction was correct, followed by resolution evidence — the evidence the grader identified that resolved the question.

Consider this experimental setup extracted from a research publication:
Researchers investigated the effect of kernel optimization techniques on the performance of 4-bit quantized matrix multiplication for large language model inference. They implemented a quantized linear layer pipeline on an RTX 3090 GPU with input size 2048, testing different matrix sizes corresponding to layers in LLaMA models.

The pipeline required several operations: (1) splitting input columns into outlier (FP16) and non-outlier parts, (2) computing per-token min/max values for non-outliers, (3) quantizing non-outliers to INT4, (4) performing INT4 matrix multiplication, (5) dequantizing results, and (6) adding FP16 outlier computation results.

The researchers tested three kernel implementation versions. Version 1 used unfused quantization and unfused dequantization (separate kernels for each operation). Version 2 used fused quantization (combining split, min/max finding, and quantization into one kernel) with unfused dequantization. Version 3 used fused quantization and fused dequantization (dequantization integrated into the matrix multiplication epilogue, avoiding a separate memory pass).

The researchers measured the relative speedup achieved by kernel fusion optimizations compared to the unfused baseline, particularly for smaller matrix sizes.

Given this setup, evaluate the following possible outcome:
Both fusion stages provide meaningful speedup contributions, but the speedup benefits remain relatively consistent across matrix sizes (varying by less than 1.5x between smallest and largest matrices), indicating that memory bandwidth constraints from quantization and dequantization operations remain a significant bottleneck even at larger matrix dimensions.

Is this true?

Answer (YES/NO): NO